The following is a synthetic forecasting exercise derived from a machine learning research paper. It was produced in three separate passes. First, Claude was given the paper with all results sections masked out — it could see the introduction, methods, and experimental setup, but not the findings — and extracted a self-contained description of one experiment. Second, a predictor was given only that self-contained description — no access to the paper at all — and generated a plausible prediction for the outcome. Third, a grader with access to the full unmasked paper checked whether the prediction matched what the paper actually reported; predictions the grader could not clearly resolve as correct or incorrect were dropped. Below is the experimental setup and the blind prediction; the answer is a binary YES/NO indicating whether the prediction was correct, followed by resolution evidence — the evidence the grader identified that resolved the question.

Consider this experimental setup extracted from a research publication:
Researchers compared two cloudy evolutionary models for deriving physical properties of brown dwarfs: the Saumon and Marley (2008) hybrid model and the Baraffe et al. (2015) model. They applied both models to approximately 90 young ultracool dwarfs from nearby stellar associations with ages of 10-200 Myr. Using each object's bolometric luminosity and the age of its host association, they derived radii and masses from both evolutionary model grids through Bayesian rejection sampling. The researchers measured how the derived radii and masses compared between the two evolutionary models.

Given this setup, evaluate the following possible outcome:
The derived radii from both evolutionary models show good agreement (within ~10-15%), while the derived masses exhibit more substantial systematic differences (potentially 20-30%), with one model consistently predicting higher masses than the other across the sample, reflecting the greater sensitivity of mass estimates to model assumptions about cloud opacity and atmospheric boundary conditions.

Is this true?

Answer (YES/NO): NO